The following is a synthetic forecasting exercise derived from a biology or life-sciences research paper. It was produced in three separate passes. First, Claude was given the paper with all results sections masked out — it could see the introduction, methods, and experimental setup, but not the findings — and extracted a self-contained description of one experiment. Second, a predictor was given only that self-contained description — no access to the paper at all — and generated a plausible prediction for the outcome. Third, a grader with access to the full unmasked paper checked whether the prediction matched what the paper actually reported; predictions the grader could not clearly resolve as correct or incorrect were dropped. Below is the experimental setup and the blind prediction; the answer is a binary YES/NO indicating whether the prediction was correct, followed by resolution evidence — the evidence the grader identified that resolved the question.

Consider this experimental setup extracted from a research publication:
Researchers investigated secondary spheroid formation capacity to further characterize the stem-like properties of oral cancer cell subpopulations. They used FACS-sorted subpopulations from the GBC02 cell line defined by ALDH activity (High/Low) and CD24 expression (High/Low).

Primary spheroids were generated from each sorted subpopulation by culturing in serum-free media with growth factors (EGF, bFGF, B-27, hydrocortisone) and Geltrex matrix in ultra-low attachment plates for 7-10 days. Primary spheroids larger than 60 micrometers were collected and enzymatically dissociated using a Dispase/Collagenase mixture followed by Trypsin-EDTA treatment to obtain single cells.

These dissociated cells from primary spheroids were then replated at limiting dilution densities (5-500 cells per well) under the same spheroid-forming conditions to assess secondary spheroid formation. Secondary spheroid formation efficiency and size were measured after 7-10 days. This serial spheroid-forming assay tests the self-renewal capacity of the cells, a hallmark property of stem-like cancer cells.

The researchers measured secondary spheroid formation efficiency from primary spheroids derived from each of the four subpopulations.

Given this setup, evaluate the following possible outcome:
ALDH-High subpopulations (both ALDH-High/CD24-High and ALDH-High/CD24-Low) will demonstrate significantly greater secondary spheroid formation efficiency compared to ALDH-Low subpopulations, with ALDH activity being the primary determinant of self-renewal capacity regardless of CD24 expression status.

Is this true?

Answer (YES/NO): NO